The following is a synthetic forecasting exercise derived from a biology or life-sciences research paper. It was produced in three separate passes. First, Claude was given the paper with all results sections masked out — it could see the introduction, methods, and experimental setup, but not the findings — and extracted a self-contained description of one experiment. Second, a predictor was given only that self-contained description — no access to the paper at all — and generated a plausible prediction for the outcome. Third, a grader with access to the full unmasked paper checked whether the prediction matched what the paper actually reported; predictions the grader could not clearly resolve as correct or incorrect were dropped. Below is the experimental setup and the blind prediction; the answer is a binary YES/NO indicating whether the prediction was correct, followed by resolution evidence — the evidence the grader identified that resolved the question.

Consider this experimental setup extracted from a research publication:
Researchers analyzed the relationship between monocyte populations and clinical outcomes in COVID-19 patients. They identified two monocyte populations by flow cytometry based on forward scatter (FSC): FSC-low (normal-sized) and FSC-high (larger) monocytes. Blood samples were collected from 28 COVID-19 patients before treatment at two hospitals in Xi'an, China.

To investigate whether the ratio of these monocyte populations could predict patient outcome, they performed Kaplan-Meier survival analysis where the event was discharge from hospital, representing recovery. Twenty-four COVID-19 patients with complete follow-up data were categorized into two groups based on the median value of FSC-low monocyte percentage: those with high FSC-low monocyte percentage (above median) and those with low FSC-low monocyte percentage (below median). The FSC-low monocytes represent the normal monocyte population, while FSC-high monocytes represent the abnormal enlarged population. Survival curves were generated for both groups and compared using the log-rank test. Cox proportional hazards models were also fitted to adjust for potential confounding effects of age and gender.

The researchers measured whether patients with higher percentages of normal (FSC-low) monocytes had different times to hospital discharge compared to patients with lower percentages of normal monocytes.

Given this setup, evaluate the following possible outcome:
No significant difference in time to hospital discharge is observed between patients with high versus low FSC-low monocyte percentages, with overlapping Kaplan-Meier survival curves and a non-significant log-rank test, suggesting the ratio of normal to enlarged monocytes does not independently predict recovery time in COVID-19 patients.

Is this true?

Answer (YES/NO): NO